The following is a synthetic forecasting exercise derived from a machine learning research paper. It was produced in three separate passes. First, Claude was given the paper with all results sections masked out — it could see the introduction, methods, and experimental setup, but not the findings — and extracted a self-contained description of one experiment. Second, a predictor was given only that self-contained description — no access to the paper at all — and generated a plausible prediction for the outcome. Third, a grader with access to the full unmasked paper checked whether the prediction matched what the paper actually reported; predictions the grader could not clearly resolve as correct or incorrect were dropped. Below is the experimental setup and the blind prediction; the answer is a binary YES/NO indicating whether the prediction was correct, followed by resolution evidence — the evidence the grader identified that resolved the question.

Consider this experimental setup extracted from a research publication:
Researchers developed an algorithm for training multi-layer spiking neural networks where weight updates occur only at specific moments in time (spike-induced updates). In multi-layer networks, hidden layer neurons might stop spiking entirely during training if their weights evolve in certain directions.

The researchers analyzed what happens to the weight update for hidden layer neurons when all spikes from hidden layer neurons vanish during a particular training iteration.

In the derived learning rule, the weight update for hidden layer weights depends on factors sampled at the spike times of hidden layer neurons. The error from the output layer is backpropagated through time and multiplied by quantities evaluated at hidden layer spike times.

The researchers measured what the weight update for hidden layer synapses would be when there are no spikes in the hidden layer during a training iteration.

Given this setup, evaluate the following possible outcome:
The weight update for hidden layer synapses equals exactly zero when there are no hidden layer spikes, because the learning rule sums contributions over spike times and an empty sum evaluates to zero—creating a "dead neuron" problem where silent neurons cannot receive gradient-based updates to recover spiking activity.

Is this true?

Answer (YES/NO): YES